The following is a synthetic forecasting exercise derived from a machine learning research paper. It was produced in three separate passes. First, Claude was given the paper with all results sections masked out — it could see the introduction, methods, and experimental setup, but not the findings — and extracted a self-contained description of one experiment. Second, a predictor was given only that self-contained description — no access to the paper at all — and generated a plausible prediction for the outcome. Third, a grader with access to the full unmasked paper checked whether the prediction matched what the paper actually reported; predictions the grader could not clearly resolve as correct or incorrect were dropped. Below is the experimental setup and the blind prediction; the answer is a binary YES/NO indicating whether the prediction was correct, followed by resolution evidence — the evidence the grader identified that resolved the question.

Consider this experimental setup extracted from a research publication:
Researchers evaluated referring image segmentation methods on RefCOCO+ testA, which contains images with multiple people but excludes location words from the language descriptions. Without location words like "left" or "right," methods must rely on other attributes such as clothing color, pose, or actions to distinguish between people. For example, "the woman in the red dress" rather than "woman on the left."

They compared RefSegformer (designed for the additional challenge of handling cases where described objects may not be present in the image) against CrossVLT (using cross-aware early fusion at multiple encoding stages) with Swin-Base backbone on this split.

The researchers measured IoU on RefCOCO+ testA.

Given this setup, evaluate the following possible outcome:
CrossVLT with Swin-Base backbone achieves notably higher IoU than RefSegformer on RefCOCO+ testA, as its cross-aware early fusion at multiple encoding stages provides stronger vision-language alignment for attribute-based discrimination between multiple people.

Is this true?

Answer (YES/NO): NO